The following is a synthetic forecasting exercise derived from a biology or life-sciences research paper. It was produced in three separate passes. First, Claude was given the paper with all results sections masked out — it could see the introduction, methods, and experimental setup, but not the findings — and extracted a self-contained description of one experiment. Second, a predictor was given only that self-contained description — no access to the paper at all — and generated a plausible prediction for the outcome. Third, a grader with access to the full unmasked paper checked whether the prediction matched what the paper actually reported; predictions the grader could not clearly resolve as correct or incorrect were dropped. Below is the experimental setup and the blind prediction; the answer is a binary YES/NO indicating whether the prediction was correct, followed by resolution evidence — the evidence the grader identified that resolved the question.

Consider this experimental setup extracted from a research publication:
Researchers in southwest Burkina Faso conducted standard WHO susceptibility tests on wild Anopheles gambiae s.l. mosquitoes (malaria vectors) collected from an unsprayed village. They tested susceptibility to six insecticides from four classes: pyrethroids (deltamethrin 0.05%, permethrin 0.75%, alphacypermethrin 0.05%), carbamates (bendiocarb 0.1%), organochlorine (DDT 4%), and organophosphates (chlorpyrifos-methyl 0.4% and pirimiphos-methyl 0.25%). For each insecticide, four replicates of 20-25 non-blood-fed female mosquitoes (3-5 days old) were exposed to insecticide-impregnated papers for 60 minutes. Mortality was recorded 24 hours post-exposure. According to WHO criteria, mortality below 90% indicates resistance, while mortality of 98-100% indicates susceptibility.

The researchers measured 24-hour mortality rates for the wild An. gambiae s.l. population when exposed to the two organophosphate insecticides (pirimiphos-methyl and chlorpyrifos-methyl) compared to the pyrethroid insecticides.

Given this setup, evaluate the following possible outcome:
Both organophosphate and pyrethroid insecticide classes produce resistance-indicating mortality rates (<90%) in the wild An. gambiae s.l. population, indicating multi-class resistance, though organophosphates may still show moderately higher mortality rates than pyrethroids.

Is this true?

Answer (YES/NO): NO